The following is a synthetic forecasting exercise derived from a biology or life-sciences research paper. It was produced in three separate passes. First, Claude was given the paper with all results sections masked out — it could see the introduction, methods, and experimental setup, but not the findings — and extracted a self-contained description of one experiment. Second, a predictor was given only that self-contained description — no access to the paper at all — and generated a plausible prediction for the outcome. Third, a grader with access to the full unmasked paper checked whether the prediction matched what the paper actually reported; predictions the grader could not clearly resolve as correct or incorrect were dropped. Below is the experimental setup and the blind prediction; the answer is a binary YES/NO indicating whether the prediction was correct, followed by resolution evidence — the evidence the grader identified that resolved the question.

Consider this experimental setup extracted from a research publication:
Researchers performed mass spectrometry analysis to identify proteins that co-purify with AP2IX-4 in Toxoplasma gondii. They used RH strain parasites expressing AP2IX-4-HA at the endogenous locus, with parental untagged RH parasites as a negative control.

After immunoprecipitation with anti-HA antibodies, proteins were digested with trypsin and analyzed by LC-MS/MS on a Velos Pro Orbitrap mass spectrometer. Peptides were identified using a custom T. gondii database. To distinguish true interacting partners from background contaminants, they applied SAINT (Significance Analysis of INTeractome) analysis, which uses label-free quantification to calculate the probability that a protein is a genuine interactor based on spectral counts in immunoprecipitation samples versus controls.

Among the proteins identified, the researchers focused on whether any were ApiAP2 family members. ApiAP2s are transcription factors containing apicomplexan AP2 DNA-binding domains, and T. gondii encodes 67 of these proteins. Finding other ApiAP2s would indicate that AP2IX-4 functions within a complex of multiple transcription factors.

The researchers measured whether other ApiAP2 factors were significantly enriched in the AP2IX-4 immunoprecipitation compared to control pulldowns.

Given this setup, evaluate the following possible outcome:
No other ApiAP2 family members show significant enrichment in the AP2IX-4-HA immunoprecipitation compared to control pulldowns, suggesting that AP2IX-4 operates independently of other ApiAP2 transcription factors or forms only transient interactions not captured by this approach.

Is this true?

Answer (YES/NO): NO